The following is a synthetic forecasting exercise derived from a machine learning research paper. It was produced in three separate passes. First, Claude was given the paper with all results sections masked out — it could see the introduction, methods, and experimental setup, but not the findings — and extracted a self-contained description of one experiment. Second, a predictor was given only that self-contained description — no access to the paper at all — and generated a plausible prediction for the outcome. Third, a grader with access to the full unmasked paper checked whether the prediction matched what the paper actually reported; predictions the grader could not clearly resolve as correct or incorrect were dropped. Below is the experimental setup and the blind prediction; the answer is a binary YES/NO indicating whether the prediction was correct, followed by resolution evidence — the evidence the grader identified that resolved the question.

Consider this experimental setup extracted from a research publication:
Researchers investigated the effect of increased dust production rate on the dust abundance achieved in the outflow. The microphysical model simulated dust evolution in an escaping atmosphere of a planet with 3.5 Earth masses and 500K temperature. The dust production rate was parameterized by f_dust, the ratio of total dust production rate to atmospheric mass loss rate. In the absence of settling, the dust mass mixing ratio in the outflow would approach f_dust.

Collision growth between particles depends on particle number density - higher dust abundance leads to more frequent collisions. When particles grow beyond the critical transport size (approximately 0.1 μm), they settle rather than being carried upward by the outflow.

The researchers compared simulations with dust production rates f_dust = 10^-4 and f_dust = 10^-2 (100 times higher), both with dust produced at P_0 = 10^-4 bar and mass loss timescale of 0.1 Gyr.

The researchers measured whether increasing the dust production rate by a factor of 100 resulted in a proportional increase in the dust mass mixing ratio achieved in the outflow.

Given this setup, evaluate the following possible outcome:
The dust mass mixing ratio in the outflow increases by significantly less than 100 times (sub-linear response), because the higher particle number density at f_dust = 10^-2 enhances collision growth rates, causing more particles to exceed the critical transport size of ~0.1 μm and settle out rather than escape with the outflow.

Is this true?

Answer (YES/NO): YES